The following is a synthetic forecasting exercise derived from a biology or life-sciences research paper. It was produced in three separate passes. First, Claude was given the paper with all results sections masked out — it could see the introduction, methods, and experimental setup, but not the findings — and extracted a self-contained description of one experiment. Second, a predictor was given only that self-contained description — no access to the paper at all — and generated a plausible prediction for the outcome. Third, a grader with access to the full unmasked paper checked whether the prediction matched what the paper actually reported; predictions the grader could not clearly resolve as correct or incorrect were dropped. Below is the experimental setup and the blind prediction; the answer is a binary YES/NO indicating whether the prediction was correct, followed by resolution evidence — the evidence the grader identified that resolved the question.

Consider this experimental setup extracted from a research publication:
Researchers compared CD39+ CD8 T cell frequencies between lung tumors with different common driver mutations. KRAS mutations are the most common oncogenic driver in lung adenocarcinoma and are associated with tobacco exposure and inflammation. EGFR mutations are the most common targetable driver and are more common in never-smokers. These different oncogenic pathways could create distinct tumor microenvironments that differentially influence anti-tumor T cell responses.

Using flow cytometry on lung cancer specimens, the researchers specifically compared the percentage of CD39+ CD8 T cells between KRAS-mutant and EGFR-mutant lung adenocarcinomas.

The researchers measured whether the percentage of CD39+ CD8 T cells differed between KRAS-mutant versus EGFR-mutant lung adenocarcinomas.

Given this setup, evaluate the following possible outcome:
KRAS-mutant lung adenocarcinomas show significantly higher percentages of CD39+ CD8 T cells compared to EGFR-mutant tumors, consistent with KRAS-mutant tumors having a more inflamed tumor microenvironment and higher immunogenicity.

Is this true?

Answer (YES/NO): YES